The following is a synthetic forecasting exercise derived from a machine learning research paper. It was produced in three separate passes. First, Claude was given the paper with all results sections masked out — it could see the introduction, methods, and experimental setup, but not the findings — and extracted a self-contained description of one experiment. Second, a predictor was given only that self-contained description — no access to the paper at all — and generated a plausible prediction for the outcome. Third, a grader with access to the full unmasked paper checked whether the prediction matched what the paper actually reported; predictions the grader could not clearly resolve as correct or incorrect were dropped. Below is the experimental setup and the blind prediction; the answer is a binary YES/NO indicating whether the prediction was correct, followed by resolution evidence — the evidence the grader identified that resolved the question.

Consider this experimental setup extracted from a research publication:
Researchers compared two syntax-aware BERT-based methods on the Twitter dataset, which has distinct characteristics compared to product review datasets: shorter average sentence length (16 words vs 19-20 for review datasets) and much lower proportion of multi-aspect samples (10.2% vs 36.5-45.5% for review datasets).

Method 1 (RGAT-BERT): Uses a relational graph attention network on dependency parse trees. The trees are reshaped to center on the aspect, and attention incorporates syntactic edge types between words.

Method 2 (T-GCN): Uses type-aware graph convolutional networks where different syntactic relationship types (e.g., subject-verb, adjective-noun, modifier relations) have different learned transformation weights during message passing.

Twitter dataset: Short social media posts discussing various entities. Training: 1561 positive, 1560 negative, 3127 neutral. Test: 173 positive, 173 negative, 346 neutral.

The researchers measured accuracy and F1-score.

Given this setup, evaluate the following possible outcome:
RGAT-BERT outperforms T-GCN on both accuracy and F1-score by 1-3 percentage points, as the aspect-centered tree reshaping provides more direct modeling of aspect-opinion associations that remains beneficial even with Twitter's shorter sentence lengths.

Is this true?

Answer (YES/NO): NO